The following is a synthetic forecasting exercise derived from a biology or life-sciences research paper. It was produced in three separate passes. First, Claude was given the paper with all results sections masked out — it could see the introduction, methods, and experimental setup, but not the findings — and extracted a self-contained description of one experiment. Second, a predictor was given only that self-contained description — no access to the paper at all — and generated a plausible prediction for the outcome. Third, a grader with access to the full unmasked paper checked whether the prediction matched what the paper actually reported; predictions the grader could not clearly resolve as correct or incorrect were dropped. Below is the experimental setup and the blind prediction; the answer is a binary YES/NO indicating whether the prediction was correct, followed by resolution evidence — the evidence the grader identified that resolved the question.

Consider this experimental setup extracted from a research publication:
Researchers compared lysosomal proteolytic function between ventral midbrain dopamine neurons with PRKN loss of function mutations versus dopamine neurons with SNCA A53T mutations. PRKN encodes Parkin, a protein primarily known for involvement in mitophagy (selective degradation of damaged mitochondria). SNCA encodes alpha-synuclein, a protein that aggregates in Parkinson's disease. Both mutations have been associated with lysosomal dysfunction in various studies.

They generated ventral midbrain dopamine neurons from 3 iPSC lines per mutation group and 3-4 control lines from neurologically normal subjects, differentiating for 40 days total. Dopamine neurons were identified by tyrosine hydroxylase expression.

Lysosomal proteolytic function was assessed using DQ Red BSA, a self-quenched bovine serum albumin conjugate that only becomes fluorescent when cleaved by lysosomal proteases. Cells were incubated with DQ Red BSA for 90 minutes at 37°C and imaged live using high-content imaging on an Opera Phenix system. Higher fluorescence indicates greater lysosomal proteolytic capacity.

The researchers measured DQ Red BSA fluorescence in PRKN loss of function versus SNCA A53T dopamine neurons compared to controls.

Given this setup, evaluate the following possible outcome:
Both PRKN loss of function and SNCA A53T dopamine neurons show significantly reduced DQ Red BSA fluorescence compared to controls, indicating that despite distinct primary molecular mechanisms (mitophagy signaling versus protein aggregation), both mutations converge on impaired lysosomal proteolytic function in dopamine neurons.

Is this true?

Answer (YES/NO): NO